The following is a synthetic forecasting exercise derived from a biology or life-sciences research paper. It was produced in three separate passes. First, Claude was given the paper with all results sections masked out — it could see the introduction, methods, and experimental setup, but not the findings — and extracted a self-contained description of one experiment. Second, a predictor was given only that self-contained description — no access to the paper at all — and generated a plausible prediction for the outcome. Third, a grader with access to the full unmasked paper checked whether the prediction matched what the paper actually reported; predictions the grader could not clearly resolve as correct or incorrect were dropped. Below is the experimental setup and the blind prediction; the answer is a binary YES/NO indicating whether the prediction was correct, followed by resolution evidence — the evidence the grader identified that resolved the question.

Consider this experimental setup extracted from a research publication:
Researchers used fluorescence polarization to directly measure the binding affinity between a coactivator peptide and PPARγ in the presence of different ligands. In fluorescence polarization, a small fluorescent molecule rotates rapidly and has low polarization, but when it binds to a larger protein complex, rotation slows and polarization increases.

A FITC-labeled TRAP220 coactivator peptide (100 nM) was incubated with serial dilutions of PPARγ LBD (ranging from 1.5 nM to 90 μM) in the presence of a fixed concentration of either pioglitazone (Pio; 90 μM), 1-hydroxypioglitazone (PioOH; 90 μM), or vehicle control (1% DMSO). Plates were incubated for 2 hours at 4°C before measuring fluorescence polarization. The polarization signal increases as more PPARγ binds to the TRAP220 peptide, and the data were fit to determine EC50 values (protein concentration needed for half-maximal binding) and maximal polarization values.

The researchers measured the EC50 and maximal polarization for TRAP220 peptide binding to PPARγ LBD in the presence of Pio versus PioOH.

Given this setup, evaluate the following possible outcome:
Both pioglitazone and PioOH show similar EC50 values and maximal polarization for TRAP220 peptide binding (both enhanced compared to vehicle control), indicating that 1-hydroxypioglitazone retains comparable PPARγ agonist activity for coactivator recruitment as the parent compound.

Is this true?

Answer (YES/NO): NO